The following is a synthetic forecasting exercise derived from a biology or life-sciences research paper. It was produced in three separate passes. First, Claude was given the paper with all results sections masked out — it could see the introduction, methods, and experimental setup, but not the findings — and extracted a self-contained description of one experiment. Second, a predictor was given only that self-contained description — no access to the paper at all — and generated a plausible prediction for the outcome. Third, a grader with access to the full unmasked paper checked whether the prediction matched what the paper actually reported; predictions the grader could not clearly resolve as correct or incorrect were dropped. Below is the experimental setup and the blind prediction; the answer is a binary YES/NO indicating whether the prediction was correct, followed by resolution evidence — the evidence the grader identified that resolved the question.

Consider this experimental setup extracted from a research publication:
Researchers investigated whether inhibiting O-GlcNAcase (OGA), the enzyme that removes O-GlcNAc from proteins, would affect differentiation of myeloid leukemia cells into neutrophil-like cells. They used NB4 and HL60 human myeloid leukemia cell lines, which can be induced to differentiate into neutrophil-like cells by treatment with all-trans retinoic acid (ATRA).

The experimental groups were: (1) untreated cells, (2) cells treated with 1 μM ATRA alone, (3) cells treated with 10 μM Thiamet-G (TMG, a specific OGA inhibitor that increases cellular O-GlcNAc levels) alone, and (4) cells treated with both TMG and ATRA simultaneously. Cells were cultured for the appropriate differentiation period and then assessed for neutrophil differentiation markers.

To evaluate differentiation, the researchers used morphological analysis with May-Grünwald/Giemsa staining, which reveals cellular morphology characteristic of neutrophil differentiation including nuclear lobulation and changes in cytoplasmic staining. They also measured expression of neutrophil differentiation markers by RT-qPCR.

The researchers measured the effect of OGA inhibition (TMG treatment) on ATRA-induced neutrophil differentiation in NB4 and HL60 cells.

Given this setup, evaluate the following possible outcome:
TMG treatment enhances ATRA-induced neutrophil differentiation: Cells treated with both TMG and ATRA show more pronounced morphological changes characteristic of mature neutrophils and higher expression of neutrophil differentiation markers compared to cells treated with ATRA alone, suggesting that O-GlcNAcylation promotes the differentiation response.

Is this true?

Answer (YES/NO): NO